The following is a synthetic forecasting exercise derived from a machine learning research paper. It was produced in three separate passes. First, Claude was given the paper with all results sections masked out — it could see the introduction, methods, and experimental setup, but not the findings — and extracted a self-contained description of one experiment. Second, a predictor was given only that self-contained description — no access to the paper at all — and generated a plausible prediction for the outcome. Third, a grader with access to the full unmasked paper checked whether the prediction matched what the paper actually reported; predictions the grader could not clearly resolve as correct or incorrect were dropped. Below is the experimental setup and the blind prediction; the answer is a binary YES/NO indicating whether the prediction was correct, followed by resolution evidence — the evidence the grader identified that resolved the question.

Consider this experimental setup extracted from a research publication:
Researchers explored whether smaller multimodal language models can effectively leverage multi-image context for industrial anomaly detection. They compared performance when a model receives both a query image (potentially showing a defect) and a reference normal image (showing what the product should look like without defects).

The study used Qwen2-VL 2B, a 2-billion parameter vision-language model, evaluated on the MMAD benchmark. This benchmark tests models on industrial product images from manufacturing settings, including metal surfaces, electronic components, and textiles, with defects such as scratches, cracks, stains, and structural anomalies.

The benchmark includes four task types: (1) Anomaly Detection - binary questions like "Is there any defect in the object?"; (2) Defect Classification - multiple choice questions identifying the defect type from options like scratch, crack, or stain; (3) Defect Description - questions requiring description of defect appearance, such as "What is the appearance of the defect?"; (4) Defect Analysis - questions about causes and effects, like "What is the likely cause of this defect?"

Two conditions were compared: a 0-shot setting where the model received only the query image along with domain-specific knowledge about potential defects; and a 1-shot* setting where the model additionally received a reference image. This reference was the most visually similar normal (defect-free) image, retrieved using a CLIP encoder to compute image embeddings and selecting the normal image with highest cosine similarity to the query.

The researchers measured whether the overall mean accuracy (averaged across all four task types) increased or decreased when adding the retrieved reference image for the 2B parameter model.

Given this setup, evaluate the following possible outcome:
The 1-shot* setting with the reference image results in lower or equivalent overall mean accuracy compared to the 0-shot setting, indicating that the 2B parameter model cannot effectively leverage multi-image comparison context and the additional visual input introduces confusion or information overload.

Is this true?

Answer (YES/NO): YES